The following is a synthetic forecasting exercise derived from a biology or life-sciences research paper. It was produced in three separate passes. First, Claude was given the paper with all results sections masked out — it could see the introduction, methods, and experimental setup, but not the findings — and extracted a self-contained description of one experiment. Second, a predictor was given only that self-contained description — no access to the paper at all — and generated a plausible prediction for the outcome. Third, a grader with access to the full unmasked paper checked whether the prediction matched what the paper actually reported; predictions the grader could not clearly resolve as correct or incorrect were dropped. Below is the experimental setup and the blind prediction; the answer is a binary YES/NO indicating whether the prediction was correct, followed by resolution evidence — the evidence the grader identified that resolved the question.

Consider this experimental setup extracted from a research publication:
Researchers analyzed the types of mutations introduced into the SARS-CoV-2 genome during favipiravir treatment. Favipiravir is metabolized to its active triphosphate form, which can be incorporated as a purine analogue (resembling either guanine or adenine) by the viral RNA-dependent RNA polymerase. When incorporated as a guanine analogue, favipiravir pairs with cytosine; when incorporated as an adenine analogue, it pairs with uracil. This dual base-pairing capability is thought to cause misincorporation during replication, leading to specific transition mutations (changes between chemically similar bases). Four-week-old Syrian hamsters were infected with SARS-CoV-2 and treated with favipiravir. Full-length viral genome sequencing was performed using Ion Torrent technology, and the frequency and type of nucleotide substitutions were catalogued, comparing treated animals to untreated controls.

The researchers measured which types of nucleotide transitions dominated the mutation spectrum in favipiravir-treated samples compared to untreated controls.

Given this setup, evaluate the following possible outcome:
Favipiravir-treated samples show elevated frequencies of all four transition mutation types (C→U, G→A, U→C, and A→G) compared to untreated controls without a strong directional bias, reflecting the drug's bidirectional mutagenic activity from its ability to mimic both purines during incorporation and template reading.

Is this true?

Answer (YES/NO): NO